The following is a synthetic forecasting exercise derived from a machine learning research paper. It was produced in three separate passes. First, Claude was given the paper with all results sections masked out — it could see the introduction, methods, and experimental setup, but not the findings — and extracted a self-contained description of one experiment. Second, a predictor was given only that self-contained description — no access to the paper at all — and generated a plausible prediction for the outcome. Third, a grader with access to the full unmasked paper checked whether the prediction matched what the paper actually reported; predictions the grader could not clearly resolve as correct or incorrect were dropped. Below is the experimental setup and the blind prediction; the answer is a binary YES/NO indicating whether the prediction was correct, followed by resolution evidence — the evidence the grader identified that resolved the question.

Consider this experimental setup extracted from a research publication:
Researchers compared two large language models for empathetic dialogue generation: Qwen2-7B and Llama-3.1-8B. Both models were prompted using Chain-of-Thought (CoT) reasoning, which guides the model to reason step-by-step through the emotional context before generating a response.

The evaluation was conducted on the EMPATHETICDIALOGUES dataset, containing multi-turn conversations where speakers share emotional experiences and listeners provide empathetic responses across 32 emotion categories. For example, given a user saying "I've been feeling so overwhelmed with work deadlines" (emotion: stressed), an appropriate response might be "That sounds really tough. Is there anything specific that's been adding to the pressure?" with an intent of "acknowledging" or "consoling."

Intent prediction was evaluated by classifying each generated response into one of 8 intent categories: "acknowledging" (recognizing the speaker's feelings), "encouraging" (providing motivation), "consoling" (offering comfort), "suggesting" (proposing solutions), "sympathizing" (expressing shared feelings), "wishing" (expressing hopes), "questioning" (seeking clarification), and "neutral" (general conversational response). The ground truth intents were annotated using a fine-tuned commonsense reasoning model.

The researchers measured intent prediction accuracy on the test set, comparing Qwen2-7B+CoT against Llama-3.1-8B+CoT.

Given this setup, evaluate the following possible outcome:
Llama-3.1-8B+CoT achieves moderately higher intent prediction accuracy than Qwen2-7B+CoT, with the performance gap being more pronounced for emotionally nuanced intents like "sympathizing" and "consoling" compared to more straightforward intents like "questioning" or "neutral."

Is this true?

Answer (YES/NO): NO